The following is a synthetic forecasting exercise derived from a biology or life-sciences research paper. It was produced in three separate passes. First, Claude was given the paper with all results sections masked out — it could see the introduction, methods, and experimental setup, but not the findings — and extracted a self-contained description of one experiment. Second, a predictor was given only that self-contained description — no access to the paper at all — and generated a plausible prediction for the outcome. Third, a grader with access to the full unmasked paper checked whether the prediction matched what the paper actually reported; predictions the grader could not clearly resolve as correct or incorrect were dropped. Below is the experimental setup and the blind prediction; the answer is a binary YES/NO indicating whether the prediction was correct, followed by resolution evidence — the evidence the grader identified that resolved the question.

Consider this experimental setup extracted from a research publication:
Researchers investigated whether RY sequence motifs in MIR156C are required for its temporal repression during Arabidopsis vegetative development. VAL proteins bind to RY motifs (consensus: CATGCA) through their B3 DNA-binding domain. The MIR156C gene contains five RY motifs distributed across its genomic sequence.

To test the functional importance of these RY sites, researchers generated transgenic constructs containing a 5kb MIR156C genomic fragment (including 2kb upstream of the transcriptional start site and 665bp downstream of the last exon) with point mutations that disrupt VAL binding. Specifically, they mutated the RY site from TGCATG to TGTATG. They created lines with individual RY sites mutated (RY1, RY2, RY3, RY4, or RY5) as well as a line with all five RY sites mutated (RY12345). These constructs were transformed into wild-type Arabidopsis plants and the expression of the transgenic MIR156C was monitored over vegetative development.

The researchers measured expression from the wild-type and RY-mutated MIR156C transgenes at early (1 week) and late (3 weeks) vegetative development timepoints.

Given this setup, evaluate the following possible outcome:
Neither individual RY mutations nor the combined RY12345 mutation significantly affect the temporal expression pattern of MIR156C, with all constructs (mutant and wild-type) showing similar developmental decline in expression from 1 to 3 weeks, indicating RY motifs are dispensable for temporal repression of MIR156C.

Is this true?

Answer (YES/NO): YES